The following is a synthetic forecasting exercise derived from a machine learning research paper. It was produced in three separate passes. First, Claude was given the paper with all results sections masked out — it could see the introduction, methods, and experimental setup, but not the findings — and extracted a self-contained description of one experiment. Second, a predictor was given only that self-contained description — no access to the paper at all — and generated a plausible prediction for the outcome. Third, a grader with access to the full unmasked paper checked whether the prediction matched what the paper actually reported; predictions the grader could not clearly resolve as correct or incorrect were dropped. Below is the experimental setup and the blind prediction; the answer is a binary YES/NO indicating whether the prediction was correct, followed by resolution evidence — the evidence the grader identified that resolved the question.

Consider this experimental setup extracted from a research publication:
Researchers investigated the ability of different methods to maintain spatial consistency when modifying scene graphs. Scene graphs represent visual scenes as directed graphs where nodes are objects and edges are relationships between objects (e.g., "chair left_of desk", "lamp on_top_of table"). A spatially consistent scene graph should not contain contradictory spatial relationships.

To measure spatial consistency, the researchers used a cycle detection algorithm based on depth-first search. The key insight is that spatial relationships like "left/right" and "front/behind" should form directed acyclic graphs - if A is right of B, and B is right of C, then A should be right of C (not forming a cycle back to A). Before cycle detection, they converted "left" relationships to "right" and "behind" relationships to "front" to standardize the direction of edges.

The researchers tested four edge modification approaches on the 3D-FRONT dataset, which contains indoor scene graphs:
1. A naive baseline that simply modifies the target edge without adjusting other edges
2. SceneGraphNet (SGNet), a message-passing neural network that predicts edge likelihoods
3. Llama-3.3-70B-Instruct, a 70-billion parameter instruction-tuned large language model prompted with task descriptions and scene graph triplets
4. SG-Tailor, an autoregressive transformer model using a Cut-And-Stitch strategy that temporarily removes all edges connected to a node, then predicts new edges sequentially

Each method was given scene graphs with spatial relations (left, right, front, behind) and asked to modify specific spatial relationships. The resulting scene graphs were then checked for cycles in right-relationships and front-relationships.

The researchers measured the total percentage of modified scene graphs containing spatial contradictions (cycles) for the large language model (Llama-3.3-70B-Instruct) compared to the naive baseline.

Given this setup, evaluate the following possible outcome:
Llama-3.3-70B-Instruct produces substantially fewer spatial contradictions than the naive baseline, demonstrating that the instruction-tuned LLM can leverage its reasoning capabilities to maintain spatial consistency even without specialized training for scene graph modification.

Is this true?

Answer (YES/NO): NO